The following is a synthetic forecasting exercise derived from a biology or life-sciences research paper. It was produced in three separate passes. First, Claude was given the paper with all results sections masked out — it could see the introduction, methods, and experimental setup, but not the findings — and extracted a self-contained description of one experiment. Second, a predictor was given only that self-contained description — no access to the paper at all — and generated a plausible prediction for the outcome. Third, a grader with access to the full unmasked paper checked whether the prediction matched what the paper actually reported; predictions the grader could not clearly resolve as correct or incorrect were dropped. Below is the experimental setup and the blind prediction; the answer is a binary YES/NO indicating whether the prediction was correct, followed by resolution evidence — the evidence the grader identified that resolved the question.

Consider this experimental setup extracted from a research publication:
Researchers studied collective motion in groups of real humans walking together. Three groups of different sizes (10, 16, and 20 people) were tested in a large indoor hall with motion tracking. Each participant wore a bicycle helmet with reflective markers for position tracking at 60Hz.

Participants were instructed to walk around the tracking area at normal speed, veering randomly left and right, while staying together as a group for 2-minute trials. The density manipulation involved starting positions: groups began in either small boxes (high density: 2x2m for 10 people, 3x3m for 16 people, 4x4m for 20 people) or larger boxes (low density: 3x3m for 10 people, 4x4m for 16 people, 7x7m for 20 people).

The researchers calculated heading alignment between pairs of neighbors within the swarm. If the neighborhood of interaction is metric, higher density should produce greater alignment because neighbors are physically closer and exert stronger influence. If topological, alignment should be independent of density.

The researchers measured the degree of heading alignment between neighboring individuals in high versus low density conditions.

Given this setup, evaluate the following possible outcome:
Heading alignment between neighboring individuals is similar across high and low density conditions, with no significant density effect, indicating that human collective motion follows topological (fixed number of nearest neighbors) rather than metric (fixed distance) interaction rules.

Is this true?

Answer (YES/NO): NO